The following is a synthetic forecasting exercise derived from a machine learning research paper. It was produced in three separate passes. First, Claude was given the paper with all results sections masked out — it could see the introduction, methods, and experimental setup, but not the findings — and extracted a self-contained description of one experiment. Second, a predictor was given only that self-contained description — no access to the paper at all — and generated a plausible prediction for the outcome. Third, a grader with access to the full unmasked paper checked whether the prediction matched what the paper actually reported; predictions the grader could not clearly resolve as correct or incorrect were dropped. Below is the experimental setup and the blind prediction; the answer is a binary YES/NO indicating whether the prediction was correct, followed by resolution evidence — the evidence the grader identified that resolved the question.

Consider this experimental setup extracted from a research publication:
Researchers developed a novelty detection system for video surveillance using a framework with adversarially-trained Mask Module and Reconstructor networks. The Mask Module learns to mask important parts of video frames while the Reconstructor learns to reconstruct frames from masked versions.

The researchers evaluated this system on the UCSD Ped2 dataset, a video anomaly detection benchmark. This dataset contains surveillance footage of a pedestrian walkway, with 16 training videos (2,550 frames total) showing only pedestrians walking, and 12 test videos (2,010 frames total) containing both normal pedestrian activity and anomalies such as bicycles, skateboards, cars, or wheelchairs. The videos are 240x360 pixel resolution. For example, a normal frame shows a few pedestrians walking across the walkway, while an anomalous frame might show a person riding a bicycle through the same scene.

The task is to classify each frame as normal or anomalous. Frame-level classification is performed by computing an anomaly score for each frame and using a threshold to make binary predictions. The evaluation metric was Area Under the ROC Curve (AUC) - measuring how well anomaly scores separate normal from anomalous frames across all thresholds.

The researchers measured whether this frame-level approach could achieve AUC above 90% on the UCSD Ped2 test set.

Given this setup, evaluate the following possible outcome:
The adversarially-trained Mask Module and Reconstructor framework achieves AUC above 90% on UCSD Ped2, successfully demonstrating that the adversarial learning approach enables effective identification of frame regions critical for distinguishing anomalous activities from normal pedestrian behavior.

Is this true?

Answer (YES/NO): YES